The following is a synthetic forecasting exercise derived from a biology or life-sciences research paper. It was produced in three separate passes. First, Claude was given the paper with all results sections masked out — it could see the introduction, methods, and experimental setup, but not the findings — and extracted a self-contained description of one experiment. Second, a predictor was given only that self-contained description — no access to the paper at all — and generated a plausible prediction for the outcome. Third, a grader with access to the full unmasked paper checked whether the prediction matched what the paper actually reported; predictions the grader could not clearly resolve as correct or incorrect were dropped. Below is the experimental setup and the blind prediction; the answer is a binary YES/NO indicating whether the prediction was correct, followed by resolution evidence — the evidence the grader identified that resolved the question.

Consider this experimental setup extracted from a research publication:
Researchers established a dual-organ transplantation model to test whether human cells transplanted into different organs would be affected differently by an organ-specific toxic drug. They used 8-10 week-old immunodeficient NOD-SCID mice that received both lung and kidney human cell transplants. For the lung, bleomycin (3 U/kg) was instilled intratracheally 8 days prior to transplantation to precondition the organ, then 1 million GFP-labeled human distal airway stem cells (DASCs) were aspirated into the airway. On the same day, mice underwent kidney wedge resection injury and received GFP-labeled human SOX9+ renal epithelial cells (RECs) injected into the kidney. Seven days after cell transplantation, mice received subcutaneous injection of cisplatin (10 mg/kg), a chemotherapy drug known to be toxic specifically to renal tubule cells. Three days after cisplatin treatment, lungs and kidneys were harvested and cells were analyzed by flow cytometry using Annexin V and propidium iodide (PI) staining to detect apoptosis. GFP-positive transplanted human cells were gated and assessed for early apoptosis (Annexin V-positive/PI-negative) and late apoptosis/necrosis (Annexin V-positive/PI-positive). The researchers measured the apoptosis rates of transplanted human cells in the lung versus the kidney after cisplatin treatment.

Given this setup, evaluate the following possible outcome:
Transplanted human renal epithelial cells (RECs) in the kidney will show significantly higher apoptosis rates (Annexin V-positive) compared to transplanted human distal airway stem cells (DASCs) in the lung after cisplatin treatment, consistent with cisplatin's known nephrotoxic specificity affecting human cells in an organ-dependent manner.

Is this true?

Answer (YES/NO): YES